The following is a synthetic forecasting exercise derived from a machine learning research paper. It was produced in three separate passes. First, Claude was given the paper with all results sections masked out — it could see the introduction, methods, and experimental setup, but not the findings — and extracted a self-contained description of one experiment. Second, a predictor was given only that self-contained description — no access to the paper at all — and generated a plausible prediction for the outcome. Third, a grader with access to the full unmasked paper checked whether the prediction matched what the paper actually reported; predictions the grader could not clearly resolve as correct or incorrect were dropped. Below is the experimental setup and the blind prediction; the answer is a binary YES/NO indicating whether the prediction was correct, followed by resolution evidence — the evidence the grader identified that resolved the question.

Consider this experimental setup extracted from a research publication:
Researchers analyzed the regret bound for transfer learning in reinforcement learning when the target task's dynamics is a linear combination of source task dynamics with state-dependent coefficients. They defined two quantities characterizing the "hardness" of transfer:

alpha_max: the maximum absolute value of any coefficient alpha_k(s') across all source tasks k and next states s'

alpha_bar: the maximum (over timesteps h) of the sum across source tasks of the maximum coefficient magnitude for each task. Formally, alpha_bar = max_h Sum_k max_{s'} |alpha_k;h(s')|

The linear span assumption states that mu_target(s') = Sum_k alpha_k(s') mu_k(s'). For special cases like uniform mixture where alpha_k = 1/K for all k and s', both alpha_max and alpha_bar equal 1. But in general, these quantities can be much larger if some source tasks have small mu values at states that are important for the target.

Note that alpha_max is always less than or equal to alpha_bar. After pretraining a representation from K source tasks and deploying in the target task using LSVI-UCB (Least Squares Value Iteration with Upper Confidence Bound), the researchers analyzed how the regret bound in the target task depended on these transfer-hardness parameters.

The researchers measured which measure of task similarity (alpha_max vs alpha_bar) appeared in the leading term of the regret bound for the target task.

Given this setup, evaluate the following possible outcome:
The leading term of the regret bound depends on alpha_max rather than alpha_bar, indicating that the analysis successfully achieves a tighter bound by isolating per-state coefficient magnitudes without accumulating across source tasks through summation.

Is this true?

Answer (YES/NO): NO